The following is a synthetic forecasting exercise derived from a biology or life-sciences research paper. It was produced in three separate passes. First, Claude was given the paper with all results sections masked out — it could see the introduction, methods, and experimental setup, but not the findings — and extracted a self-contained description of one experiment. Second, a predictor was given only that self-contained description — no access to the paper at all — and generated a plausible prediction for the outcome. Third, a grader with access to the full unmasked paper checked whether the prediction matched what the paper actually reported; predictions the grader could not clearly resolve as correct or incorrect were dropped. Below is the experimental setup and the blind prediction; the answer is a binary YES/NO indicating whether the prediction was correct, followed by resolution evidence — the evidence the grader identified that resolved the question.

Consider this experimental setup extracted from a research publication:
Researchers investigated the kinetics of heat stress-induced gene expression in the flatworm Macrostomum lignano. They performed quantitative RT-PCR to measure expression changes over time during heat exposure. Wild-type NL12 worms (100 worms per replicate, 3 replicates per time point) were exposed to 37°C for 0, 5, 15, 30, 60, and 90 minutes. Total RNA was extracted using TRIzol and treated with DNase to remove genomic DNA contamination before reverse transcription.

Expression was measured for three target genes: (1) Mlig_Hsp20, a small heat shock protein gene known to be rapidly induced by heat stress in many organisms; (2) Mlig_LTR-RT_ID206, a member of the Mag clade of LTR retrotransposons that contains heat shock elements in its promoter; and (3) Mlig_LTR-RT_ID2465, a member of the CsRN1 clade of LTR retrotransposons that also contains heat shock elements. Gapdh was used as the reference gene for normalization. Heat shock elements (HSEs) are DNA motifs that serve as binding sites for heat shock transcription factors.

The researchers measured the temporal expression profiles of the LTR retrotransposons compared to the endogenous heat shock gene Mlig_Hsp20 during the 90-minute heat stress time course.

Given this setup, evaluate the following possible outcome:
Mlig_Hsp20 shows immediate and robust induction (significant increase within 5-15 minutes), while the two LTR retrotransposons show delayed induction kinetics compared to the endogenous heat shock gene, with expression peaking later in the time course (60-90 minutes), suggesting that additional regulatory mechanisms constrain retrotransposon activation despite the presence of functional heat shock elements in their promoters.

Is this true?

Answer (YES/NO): NO